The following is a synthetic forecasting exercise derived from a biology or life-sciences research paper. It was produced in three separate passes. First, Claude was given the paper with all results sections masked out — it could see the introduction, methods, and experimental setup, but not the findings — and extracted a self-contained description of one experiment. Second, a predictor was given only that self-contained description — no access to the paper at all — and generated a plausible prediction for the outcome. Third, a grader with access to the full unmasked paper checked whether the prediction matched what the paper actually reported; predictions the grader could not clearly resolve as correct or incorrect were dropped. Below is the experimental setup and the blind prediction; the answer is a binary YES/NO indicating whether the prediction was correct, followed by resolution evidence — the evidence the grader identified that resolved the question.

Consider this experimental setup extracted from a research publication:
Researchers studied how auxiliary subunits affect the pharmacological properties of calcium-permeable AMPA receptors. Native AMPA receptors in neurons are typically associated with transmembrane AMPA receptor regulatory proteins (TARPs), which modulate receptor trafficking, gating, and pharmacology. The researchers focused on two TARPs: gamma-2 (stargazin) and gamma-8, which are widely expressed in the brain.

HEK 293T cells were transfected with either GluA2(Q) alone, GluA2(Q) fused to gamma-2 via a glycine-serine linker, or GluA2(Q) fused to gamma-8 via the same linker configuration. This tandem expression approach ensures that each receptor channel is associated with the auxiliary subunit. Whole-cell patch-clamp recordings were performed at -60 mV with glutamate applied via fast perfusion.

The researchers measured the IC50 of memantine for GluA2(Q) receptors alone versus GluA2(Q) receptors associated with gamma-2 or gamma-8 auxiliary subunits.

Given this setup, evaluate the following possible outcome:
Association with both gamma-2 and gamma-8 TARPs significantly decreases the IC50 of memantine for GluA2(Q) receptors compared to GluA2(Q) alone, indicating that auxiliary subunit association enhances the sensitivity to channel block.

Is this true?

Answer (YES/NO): YES